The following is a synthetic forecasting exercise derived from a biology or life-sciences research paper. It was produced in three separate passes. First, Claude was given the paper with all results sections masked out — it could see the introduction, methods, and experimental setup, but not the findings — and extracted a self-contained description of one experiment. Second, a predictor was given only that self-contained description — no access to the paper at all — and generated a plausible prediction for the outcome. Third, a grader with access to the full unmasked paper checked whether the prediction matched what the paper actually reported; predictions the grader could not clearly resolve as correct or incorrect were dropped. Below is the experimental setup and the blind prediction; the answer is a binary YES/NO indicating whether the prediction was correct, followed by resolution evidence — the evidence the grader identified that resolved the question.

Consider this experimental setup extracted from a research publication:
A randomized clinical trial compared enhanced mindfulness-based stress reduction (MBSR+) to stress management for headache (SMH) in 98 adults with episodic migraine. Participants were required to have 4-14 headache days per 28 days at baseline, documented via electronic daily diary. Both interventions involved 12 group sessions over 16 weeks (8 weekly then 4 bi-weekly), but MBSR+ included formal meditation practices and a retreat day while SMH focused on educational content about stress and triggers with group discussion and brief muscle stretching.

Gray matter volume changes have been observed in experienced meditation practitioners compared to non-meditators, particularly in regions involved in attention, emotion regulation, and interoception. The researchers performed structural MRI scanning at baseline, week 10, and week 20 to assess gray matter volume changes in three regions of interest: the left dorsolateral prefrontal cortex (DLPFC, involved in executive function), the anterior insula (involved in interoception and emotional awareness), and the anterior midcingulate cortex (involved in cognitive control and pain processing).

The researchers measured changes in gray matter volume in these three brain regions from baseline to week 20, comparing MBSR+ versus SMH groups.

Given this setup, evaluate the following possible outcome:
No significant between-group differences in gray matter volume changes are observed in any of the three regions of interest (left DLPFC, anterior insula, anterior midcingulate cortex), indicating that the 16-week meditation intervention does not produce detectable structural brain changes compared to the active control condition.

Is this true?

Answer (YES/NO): YES